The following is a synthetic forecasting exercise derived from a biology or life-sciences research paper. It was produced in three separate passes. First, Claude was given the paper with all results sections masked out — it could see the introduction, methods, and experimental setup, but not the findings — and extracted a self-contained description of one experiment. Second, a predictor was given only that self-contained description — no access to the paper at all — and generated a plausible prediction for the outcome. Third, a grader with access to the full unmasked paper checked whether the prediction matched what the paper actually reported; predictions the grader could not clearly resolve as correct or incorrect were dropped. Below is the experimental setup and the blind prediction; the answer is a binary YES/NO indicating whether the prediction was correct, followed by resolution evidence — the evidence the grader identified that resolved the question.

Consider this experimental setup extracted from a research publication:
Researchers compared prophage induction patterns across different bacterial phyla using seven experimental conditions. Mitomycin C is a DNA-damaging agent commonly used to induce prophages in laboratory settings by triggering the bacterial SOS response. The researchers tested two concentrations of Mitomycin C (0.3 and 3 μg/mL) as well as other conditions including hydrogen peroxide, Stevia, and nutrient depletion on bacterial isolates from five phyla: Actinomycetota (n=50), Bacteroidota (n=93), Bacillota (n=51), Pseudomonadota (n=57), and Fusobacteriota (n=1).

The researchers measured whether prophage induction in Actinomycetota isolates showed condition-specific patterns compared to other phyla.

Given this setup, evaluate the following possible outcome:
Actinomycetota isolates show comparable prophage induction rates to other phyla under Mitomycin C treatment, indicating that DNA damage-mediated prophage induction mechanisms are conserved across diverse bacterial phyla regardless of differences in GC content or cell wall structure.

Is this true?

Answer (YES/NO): NO